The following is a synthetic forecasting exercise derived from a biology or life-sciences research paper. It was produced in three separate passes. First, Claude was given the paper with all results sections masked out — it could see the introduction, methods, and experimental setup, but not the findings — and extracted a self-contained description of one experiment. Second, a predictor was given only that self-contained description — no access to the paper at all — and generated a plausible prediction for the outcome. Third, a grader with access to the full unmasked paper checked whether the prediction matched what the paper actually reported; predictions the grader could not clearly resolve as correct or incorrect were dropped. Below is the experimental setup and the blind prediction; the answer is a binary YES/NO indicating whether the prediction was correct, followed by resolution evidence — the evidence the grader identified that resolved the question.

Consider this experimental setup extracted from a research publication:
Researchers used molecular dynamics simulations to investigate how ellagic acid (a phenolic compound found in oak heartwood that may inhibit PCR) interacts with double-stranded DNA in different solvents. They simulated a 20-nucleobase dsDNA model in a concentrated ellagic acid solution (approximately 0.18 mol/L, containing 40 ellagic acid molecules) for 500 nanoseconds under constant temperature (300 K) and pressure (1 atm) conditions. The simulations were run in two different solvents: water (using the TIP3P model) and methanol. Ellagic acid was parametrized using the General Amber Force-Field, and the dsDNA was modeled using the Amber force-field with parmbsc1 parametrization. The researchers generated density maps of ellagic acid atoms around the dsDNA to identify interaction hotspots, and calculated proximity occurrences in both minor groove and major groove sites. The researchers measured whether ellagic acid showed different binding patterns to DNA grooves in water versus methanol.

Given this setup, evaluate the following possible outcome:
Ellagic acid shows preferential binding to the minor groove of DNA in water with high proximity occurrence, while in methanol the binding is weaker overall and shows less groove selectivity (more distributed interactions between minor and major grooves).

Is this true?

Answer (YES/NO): YES